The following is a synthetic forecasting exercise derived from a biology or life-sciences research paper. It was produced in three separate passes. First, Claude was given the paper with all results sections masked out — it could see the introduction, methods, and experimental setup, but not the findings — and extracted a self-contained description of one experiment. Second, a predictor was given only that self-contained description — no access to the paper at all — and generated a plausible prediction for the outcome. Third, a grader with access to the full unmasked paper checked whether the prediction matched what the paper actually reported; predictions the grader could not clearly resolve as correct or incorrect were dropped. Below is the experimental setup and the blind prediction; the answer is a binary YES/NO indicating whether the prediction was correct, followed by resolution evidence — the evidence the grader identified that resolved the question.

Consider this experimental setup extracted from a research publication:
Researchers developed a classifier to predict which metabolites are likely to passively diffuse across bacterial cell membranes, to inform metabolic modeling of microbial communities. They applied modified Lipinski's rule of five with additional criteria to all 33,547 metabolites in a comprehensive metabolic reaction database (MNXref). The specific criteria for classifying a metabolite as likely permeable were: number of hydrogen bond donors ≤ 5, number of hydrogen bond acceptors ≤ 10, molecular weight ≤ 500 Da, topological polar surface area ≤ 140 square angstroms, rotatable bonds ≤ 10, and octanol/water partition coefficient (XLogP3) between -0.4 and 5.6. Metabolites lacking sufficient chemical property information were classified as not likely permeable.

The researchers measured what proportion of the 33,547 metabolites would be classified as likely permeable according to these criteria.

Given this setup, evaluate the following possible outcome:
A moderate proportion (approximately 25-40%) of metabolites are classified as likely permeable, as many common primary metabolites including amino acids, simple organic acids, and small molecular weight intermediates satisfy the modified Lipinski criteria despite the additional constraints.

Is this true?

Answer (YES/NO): YES